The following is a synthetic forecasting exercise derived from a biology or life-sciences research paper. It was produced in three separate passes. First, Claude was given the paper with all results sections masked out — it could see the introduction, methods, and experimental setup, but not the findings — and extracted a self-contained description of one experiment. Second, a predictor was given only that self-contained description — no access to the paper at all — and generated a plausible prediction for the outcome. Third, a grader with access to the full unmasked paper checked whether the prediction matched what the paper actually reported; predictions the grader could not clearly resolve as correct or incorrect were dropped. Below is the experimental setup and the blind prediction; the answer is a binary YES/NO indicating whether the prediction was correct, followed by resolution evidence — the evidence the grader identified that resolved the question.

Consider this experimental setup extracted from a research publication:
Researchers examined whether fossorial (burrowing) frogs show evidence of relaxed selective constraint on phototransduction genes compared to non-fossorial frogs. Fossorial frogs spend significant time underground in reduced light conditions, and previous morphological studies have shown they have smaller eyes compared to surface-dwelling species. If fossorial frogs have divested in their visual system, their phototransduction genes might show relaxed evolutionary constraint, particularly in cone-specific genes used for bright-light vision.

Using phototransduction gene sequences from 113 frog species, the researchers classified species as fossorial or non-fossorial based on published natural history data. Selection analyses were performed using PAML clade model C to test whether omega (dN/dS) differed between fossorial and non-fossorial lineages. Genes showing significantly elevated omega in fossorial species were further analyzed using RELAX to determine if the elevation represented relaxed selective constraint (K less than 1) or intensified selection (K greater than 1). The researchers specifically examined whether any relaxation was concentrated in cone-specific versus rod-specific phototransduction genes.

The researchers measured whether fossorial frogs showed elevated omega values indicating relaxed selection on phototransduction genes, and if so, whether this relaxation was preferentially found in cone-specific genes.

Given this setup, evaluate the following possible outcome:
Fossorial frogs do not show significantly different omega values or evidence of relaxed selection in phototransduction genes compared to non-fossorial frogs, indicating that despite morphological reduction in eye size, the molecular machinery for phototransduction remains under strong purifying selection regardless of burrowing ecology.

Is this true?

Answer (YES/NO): NO